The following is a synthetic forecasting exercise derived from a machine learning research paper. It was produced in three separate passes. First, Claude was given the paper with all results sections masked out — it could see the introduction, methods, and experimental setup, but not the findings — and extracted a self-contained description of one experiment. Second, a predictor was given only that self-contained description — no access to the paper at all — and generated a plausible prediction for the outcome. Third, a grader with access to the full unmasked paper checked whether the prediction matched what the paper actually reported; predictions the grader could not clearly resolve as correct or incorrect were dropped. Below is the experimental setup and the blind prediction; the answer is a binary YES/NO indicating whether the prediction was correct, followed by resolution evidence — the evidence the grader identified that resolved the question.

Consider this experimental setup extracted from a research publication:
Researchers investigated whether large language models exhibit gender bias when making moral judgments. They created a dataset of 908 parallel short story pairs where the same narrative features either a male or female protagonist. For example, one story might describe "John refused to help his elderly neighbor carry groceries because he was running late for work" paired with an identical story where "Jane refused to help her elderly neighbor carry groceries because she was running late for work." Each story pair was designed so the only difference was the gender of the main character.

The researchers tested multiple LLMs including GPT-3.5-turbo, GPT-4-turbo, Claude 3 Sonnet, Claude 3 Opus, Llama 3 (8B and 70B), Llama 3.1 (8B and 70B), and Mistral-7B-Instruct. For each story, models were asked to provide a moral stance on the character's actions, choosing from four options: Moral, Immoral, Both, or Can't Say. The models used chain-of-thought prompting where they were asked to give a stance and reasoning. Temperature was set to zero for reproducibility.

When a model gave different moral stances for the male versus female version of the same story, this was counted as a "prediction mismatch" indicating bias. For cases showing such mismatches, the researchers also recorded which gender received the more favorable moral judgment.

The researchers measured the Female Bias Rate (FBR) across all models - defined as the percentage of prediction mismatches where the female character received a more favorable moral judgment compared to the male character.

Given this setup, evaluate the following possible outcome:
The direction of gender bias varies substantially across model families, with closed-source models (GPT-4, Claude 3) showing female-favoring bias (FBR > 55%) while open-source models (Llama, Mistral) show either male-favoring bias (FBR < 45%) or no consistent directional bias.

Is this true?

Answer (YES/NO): NO